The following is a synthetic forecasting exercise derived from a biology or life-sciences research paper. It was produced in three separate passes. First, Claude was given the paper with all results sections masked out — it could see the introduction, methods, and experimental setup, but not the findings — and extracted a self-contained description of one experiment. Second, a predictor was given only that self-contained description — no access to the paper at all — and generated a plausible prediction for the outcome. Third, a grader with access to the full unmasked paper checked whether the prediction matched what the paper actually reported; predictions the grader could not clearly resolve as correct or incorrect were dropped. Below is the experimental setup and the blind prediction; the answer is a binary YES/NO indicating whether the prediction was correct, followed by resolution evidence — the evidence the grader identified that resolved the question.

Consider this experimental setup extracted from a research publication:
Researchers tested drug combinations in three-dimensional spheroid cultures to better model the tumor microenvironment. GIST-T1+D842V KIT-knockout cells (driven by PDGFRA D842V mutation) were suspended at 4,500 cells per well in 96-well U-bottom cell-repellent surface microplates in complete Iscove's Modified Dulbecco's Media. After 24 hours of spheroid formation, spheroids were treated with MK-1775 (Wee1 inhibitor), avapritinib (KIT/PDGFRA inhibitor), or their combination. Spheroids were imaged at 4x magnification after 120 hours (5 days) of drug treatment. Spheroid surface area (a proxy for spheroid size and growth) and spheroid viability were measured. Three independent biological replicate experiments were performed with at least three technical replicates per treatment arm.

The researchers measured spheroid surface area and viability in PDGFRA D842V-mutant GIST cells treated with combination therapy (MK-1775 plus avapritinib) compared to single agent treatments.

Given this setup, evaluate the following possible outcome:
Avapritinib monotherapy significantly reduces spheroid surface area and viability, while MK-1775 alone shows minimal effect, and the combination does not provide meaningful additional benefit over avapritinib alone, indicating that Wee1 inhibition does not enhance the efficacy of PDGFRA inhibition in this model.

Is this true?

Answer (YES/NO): NO